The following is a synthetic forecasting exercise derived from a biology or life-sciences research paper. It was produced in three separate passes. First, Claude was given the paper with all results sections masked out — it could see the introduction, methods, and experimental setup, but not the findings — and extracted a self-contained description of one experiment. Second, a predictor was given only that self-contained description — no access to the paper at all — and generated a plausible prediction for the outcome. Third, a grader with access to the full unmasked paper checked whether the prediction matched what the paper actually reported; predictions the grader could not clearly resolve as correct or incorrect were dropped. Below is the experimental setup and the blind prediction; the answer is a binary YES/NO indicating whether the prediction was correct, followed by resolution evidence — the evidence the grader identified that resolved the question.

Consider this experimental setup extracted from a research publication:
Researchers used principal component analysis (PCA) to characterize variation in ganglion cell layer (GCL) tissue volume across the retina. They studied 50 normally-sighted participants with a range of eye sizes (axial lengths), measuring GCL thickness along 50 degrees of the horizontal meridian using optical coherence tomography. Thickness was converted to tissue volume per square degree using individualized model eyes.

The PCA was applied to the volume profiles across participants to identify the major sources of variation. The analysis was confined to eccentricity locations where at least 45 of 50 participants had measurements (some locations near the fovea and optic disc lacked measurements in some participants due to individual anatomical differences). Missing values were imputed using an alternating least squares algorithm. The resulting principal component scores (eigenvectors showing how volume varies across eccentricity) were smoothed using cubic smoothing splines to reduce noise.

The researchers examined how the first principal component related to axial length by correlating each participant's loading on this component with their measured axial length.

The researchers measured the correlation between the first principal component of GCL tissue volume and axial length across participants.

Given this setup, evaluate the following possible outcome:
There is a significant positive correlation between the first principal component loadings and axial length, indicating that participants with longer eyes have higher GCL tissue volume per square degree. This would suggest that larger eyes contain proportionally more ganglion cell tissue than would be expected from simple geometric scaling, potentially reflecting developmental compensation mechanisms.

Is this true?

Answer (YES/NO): YES